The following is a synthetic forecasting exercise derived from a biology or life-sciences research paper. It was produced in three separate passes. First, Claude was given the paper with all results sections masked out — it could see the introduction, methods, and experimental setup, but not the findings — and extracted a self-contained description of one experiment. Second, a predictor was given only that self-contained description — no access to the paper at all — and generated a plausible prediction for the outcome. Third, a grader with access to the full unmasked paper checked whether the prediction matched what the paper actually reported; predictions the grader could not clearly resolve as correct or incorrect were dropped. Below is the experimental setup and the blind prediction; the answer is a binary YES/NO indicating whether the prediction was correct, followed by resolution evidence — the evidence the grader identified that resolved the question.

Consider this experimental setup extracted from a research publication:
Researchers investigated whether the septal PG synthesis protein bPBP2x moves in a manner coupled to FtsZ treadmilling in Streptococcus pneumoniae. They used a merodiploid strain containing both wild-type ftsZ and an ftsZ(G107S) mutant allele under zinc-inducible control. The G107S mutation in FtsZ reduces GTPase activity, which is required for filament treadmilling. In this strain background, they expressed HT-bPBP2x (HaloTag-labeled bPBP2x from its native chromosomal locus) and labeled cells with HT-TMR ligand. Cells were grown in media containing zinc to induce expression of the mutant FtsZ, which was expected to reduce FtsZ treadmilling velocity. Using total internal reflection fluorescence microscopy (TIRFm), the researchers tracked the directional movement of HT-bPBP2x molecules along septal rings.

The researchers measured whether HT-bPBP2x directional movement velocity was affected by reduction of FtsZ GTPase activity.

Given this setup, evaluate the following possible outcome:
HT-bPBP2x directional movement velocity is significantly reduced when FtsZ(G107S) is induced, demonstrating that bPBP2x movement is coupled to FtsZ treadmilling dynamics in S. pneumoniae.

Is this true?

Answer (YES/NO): NO